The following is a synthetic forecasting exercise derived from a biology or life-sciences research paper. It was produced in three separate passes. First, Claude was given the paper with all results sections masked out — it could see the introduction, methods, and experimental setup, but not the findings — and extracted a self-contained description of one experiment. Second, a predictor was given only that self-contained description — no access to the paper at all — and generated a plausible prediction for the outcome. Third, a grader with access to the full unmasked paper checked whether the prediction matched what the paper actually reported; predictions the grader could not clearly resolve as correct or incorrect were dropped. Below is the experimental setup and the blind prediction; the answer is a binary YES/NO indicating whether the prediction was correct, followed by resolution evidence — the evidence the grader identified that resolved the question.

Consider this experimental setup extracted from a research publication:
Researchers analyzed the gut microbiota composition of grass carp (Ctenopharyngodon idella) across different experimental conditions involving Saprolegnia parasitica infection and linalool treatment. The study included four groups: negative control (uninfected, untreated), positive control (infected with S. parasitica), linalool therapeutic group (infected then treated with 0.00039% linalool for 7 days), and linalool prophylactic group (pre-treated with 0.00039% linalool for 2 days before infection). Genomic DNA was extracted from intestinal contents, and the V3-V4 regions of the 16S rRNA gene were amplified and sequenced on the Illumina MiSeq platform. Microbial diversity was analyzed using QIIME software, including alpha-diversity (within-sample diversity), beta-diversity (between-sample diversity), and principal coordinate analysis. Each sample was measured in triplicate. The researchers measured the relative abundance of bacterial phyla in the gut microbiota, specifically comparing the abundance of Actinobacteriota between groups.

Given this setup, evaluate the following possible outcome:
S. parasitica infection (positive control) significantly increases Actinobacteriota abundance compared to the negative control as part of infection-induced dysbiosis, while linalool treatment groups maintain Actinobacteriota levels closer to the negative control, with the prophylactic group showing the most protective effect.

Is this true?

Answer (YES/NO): NO